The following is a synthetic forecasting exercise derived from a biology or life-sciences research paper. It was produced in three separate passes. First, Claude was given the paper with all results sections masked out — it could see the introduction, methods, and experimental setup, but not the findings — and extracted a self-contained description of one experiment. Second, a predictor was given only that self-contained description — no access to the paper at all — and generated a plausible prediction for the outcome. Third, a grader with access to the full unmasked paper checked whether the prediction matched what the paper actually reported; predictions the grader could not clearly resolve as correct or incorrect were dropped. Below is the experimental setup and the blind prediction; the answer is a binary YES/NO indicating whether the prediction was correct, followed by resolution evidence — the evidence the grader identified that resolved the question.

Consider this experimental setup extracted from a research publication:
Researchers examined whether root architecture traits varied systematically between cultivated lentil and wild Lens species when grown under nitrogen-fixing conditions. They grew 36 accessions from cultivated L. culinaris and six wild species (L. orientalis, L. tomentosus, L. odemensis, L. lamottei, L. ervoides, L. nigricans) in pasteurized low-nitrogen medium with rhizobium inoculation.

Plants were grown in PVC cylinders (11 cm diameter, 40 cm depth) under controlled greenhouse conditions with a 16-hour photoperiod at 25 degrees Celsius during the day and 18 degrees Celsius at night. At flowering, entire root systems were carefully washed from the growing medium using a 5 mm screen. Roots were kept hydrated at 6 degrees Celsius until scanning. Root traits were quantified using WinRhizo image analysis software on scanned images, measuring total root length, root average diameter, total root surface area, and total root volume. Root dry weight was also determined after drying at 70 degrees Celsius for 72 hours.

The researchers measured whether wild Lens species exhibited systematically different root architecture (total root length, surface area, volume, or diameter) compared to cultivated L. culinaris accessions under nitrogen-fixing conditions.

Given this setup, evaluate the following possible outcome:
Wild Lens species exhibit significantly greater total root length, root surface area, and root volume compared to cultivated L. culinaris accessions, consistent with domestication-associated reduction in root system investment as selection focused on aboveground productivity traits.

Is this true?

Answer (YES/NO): NO